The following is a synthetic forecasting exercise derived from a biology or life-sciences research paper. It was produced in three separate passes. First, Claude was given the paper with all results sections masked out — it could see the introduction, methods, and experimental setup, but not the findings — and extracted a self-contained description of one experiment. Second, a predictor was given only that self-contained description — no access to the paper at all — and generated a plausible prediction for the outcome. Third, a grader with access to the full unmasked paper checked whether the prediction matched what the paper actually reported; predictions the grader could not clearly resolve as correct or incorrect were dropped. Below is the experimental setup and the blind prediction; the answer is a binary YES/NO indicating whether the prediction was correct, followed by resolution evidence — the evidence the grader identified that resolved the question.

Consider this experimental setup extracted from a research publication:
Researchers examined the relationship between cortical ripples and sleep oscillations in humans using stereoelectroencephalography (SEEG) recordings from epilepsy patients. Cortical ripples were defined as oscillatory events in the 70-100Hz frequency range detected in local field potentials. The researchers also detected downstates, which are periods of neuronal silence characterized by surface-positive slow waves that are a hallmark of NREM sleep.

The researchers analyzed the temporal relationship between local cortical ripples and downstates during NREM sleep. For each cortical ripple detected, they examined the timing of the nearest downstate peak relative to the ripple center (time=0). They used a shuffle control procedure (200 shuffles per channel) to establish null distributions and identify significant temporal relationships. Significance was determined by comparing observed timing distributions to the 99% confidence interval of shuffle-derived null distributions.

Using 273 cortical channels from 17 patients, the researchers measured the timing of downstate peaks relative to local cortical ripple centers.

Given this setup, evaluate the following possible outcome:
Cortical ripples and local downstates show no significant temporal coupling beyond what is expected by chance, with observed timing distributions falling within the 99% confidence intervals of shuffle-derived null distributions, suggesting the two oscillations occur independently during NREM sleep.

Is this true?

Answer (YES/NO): NO